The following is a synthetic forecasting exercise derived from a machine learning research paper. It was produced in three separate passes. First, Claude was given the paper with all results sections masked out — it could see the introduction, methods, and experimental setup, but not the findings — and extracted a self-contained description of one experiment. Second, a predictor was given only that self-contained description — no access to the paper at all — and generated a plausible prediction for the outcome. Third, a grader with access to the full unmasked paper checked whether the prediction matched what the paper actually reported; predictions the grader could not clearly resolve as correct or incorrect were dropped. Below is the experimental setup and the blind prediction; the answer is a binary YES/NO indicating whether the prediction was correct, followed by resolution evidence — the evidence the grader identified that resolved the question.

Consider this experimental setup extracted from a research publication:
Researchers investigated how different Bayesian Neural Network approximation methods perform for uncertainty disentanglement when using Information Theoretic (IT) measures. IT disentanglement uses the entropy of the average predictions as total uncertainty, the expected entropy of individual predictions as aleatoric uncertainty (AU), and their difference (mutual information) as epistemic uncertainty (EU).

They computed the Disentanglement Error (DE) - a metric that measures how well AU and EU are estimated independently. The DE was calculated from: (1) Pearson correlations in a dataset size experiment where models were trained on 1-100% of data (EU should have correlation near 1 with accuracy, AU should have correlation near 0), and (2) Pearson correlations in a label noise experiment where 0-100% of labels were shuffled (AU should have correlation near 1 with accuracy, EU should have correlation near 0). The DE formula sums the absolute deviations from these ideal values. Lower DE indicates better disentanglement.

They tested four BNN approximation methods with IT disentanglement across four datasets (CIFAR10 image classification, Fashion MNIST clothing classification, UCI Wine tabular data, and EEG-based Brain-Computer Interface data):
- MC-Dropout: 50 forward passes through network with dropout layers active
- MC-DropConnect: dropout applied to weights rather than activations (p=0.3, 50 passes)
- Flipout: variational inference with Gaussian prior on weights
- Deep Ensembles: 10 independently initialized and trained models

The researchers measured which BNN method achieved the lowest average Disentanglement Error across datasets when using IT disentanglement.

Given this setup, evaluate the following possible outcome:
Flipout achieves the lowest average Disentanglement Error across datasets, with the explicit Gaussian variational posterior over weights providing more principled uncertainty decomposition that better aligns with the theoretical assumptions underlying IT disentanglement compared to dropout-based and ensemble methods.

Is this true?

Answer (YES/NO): NO